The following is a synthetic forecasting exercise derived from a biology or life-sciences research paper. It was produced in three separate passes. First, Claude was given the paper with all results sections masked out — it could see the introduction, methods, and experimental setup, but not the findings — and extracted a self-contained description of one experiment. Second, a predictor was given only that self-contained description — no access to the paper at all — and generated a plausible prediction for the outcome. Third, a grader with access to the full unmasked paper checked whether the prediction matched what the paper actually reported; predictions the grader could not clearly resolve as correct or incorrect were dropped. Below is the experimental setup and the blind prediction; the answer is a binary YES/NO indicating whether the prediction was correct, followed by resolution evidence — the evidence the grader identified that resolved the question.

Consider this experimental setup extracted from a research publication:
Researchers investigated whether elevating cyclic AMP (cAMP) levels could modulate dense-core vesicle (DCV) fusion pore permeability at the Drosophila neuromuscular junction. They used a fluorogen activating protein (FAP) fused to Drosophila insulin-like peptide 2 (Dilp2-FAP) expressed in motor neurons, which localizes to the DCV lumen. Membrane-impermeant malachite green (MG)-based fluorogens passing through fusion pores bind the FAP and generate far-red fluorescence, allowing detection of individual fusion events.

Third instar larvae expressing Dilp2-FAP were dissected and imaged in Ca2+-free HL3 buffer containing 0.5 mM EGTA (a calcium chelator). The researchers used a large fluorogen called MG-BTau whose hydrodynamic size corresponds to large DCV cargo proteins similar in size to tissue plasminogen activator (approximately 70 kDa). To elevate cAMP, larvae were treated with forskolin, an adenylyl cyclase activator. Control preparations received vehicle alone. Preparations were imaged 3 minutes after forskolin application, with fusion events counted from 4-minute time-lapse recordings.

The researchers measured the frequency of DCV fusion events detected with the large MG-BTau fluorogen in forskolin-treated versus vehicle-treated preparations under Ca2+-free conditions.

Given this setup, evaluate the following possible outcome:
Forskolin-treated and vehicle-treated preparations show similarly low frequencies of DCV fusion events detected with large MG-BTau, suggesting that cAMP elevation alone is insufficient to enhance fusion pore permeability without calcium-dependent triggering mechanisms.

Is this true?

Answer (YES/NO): NO